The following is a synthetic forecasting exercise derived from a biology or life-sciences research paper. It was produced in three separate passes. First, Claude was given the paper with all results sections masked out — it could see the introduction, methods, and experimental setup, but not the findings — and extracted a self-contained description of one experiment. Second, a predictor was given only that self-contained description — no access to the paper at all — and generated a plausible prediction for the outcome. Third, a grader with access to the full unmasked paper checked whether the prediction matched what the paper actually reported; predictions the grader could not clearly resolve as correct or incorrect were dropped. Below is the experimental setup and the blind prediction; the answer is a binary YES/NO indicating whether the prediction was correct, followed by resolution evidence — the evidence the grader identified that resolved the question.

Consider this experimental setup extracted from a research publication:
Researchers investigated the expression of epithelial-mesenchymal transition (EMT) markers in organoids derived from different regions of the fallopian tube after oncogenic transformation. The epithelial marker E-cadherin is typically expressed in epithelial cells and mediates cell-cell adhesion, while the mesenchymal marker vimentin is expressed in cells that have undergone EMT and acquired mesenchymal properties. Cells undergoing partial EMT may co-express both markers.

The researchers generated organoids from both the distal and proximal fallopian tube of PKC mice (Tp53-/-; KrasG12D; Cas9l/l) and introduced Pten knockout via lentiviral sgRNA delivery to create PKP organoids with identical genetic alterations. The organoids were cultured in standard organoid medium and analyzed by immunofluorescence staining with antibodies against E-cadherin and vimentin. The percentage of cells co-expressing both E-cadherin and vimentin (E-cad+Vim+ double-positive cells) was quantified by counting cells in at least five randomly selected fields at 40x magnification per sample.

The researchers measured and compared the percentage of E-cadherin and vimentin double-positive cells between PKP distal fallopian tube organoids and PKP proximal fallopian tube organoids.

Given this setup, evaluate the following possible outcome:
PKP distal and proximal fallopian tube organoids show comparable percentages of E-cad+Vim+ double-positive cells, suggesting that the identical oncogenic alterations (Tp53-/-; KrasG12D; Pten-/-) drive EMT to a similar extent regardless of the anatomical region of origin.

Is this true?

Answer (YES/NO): NO